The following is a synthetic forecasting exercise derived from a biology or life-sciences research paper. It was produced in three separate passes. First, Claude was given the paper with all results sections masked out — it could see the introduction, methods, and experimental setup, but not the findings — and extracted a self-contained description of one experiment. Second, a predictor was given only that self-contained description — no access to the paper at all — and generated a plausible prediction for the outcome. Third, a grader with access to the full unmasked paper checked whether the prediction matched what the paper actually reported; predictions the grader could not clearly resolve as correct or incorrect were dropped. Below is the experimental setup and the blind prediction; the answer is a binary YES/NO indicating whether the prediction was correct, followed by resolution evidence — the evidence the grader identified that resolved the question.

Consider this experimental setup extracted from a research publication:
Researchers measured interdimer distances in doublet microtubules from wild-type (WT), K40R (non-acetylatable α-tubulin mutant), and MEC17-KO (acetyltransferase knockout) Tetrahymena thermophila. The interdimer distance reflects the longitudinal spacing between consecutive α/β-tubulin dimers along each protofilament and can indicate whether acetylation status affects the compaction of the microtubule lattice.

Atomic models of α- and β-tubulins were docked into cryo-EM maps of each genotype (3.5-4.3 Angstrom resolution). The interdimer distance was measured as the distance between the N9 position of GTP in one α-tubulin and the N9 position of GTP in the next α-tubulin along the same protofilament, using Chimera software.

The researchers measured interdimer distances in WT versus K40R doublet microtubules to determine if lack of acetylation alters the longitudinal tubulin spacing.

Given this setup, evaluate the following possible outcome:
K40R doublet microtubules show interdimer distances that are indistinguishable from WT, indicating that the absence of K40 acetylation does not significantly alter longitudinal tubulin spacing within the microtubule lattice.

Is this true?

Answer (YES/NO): NO